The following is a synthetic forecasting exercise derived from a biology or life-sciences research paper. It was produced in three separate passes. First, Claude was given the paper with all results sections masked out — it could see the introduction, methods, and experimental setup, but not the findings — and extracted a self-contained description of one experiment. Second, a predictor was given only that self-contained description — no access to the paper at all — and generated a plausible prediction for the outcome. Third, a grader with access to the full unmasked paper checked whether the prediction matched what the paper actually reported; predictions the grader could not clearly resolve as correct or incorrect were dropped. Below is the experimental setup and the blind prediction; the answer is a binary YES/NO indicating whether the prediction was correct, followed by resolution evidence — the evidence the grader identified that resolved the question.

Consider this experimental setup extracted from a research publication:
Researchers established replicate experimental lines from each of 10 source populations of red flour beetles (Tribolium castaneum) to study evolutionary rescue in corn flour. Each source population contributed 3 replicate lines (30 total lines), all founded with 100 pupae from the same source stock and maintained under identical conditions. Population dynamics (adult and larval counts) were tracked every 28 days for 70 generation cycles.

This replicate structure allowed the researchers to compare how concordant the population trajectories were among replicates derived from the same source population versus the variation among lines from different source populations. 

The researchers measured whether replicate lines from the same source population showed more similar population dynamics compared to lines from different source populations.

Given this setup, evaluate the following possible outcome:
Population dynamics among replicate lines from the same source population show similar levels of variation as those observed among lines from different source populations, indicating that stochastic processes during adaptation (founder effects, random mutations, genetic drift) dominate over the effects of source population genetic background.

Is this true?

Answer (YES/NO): NO